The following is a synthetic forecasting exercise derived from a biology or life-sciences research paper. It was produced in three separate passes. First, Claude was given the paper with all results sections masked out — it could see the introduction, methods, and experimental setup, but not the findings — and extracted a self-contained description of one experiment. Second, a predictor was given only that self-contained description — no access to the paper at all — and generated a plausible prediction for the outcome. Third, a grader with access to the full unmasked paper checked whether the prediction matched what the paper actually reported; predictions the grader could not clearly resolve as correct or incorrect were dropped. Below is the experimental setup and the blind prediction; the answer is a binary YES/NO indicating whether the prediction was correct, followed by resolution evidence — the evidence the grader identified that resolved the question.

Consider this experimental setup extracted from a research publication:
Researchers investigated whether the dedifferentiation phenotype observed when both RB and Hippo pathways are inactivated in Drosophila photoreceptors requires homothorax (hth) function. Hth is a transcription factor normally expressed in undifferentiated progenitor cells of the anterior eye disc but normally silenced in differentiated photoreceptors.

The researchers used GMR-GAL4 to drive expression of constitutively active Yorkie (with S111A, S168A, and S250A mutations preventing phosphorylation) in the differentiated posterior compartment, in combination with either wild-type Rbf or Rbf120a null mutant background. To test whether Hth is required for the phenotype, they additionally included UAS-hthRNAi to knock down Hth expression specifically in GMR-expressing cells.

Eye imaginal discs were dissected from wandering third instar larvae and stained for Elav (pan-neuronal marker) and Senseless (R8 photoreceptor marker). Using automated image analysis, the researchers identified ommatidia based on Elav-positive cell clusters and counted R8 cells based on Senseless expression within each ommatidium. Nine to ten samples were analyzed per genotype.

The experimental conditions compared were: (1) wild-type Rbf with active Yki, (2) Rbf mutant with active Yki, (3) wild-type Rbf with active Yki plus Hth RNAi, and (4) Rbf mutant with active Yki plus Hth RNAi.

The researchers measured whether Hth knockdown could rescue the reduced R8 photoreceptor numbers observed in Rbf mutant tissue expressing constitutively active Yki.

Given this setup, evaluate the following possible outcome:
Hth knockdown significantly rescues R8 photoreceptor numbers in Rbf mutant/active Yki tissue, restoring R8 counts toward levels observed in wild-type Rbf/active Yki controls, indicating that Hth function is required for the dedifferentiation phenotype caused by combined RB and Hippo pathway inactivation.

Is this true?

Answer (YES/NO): YES